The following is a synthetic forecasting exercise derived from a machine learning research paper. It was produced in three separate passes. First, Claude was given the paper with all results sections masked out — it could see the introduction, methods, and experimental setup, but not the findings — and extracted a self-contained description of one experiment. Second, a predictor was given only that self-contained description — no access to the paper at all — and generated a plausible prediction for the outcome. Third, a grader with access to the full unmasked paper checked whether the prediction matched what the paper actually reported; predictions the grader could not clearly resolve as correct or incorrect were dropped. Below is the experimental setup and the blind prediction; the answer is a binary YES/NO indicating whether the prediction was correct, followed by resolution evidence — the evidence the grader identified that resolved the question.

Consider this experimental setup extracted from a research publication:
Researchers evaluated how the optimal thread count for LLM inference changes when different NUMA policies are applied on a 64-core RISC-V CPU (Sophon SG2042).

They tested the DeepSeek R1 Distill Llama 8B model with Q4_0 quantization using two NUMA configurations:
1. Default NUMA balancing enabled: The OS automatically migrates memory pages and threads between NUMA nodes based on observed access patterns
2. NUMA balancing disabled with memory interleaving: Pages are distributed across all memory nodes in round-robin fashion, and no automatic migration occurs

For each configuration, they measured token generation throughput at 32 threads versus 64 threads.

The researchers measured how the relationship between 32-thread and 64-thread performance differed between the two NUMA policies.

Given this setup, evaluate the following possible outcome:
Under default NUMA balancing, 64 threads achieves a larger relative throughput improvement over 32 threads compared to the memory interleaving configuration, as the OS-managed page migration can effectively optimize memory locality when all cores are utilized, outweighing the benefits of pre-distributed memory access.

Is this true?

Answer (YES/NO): NO